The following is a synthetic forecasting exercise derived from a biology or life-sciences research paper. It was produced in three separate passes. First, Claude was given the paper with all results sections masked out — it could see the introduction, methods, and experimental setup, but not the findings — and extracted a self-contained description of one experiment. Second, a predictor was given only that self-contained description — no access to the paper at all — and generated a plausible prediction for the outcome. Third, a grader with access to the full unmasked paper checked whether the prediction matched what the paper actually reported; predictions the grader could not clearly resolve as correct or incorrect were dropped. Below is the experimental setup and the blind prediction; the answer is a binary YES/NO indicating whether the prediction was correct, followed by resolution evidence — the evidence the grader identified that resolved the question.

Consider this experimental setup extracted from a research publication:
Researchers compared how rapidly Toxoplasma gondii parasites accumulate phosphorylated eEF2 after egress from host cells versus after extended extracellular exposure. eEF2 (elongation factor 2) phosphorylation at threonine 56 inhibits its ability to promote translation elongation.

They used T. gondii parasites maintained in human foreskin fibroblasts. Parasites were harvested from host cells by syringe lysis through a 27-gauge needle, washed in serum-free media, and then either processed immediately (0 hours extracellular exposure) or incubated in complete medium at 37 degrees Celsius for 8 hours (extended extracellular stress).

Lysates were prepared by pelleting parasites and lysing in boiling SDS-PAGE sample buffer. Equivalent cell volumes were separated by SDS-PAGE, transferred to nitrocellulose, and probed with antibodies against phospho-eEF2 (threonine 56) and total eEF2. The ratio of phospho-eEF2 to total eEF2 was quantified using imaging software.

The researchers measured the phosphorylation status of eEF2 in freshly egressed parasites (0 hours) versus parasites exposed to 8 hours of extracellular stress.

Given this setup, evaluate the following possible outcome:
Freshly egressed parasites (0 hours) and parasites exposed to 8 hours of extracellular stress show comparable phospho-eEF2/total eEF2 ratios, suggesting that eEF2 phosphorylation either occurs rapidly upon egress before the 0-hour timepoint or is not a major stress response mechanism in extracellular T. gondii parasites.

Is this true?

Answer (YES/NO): NO